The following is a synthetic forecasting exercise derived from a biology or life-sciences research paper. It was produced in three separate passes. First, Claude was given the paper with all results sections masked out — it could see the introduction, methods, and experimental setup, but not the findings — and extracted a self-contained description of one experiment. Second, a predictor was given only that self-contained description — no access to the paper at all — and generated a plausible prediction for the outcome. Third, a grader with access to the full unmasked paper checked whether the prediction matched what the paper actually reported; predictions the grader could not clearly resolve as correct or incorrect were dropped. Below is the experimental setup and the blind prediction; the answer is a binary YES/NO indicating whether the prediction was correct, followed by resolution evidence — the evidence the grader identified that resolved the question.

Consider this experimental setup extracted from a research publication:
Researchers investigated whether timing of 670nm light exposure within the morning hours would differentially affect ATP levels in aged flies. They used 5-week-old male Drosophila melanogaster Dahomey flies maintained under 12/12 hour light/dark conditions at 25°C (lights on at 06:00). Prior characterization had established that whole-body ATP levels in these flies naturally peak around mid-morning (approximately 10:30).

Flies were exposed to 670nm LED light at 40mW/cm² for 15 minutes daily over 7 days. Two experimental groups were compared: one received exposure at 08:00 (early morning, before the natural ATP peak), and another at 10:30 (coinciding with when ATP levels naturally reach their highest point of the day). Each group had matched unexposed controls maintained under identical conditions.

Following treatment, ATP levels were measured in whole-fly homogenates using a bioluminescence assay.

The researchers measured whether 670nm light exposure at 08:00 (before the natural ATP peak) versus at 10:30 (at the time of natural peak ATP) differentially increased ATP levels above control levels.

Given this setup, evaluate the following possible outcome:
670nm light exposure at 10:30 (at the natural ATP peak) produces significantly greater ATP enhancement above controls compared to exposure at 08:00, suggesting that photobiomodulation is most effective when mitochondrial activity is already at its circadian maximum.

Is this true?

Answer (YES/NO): NO